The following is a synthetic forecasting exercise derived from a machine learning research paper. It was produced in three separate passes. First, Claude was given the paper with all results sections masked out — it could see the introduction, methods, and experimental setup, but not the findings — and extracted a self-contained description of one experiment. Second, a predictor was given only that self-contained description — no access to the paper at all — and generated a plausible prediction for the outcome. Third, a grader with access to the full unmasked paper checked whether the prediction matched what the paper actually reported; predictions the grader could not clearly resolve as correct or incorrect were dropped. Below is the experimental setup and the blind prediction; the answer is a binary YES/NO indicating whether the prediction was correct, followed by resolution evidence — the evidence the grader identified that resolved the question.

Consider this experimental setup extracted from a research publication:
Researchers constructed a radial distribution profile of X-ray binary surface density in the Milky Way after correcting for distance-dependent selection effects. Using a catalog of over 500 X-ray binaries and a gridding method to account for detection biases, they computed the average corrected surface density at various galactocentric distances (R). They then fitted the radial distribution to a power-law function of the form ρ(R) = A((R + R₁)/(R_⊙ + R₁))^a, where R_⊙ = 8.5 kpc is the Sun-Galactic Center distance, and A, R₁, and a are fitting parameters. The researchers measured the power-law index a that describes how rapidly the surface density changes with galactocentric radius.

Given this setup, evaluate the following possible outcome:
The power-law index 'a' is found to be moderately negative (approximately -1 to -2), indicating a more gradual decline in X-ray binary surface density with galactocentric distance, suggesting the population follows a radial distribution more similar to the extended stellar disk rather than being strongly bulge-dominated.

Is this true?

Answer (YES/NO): NO